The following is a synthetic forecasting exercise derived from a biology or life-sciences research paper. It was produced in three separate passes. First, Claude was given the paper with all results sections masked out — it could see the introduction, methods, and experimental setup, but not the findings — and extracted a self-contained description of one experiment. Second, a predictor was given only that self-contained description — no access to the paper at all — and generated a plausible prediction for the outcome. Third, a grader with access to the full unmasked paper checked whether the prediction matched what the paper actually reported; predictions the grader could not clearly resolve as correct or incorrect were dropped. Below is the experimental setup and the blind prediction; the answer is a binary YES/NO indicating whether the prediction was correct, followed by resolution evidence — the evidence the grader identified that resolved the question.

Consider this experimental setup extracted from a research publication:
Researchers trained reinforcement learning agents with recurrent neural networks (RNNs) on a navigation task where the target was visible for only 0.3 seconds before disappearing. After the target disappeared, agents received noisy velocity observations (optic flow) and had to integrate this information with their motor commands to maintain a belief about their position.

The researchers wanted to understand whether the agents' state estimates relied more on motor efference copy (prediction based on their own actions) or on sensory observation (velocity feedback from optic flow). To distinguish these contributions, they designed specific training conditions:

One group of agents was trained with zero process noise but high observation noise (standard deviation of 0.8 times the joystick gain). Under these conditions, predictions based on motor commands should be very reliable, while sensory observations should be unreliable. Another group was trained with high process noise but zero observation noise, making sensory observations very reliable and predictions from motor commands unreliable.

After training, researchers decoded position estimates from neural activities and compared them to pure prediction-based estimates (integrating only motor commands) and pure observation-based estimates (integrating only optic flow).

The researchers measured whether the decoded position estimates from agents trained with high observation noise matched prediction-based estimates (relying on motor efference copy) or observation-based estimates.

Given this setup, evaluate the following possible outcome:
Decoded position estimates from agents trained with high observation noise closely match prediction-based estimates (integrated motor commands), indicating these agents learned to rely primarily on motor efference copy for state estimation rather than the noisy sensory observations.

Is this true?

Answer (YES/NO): YES